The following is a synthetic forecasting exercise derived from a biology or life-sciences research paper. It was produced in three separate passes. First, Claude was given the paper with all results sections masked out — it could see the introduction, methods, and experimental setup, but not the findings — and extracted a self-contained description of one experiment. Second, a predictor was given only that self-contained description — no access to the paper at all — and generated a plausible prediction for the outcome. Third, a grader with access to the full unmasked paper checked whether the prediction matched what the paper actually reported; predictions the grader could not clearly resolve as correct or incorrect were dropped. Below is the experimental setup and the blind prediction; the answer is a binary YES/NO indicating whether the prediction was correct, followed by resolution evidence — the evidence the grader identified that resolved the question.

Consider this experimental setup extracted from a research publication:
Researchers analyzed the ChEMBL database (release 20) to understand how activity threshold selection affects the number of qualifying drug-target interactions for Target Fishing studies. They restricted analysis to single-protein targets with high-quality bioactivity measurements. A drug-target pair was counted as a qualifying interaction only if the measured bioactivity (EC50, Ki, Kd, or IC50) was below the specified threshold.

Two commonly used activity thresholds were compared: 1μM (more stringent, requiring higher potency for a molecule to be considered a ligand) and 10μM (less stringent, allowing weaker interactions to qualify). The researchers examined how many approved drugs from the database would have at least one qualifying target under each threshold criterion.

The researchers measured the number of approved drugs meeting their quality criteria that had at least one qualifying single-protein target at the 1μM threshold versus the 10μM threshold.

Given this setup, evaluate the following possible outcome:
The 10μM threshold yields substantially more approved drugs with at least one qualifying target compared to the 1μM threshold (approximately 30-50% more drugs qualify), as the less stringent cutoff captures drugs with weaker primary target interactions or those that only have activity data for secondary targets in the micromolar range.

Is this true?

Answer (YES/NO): NO